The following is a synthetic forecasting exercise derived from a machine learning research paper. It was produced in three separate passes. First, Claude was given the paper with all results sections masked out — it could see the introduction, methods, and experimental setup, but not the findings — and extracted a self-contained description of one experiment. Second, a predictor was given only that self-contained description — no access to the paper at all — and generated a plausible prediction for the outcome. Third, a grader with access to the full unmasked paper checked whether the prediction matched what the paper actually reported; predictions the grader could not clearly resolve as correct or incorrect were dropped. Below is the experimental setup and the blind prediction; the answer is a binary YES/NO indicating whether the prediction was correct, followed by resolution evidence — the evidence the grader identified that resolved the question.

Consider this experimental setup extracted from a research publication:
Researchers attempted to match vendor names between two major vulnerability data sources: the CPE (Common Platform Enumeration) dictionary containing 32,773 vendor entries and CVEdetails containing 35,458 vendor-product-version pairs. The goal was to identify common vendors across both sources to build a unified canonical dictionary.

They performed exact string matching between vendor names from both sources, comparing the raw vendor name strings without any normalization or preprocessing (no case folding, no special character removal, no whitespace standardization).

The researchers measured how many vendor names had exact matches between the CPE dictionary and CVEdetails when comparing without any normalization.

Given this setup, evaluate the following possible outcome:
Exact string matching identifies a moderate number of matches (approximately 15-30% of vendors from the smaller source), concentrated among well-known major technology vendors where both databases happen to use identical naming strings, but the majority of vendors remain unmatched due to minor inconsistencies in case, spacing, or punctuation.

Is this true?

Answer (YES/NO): NO